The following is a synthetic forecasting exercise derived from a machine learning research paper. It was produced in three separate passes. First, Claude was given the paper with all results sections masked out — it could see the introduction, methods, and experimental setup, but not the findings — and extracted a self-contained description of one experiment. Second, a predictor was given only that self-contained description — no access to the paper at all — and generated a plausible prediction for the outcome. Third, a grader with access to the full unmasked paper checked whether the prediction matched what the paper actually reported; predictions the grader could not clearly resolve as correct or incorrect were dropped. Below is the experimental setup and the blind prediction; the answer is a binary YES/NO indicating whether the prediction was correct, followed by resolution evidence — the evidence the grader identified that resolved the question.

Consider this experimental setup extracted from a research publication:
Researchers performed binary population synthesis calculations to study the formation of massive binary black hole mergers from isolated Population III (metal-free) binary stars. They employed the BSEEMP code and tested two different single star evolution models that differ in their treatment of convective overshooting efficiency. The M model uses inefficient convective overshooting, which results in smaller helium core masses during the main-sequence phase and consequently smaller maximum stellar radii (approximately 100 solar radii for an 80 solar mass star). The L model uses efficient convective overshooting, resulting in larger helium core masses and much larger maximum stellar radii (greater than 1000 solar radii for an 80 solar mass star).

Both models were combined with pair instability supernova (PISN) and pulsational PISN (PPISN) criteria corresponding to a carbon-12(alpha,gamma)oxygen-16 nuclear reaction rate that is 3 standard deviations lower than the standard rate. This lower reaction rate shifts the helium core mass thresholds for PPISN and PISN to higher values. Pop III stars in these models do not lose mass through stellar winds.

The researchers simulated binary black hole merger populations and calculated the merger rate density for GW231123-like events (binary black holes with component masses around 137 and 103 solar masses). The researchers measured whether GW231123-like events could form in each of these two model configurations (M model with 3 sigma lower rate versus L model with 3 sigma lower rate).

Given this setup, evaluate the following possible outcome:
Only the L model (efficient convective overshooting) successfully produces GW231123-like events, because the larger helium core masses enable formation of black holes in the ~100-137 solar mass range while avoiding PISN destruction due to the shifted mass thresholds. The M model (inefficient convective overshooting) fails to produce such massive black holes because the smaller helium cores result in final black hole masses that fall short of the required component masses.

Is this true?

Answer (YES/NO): NO